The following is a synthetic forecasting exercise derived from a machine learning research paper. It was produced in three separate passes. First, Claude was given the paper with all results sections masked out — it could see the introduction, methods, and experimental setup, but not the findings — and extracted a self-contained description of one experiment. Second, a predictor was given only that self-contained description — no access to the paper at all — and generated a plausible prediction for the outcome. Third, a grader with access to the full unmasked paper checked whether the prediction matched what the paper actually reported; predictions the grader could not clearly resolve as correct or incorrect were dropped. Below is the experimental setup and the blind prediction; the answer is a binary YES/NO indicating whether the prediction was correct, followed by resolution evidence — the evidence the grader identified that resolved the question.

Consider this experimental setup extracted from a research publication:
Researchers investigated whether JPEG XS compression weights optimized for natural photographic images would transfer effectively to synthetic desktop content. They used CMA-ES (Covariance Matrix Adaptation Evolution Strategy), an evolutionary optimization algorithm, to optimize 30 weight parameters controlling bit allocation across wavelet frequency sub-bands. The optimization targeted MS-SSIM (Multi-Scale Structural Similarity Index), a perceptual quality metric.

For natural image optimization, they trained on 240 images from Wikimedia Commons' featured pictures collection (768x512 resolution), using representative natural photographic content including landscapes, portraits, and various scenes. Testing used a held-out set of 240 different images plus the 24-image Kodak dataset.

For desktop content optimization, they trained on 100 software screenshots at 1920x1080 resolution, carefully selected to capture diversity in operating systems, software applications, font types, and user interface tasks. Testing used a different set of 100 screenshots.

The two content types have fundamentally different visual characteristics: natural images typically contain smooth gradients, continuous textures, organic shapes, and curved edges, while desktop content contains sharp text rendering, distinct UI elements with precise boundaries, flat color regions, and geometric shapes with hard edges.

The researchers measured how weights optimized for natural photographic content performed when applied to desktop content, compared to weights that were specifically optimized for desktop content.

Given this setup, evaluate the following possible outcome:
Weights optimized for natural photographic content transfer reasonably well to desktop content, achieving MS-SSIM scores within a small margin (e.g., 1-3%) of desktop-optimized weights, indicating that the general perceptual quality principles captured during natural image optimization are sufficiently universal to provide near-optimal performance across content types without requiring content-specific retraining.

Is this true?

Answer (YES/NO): YES